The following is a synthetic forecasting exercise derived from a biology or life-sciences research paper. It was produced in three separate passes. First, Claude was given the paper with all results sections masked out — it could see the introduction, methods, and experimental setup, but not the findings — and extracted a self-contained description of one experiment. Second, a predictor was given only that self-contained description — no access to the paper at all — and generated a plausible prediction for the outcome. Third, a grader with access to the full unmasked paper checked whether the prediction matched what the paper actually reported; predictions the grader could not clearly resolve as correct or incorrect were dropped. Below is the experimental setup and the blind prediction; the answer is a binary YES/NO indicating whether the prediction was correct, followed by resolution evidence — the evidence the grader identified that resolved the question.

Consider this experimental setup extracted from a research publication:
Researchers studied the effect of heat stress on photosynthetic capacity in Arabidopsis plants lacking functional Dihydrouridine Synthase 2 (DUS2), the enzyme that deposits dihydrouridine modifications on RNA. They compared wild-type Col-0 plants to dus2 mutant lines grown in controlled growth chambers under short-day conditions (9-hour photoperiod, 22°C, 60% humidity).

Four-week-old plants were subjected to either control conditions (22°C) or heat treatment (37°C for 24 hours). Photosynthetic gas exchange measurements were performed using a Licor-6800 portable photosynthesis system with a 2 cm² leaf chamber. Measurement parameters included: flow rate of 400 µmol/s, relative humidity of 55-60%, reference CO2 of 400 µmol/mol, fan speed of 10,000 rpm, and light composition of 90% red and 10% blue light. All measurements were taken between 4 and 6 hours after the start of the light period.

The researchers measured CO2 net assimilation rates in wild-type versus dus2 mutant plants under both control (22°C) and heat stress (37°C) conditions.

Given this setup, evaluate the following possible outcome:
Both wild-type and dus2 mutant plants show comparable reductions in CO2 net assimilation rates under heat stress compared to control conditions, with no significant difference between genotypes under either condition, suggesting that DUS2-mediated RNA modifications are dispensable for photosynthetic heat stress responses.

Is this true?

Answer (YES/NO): NO